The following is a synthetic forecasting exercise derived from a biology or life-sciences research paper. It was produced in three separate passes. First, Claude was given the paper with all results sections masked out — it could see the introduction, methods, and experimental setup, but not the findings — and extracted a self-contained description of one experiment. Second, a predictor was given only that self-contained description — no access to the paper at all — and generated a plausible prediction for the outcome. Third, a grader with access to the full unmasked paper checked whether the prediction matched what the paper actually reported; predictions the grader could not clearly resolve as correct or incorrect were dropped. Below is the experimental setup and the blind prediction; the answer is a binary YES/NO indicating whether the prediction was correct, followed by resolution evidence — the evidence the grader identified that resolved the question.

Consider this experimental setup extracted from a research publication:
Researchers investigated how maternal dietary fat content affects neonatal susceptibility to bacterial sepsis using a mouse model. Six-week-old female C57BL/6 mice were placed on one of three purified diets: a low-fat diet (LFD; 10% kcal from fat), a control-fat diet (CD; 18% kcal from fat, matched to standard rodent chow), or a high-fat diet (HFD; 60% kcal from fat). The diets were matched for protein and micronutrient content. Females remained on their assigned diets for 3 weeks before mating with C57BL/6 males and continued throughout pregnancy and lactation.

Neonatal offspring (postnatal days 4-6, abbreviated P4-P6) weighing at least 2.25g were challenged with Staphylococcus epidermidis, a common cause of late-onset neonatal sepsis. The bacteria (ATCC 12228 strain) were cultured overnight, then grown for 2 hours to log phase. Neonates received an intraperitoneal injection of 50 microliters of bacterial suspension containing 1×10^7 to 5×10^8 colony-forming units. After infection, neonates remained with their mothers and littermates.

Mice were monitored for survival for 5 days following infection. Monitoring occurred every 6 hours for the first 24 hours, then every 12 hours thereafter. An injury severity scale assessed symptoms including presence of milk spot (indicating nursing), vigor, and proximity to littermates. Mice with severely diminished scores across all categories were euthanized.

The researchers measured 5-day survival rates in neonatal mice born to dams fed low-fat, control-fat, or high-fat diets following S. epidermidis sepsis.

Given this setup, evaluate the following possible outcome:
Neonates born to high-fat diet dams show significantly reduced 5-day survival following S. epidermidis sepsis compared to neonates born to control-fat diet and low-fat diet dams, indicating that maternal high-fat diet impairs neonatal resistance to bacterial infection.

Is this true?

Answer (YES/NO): NO